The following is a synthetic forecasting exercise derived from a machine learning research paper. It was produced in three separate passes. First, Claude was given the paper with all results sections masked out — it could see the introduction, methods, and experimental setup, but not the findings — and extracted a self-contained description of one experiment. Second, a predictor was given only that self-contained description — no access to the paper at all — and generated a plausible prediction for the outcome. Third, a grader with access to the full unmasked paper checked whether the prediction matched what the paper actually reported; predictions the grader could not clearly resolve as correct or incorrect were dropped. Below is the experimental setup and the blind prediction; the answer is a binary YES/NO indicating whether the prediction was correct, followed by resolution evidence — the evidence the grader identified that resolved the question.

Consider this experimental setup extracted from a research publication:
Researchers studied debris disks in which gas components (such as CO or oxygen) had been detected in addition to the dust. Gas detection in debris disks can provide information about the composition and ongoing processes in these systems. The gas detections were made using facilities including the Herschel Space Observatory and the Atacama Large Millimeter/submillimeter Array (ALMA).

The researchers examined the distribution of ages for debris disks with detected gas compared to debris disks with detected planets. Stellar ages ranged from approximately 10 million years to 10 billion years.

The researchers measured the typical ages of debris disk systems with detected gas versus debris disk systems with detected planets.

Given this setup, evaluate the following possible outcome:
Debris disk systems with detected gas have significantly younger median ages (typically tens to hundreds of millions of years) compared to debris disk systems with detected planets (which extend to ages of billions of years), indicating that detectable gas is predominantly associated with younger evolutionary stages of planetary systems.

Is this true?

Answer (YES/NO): YES